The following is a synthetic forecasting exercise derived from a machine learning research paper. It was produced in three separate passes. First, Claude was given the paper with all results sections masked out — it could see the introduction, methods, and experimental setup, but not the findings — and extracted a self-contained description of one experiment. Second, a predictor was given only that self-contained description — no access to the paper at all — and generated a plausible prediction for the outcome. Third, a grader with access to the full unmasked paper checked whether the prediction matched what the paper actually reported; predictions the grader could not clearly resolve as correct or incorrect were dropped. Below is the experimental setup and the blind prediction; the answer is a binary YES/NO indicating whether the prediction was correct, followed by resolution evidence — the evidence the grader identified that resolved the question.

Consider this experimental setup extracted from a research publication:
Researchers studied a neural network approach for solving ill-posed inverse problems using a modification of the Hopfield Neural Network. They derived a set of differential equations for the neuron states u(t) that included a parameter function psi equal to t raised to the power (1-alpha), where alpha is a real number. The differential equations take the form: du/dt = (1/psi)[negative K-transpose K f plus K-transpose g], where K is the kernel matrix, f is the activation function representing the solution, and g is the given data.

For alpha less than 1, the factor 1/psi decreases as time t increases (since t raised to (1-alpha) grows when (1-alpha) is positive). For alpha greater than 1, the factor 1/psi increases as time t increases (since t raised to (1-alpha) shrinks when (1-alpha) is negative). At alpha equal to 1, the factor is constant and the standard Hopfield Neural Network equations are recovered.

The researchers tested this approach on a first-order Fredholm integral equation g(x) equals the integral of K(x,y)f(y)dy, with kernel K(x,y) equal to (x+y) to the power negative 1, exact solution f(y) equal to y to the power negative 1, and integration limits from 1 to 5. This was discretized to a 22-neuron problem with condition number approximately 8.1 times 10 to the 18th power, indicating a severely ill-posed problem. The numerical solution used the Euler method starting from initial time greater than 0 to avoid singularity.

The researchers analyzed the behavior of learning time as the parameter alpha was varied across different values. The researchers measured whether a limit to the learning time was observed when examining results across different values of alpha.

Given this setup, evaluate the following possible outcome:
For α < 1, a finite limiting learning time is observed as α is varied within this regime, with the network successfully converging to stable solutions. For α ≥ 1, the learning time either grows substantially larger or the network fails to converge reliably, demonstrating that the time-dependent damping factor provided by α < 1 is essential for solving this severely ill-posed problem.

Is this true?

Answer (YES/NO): NO